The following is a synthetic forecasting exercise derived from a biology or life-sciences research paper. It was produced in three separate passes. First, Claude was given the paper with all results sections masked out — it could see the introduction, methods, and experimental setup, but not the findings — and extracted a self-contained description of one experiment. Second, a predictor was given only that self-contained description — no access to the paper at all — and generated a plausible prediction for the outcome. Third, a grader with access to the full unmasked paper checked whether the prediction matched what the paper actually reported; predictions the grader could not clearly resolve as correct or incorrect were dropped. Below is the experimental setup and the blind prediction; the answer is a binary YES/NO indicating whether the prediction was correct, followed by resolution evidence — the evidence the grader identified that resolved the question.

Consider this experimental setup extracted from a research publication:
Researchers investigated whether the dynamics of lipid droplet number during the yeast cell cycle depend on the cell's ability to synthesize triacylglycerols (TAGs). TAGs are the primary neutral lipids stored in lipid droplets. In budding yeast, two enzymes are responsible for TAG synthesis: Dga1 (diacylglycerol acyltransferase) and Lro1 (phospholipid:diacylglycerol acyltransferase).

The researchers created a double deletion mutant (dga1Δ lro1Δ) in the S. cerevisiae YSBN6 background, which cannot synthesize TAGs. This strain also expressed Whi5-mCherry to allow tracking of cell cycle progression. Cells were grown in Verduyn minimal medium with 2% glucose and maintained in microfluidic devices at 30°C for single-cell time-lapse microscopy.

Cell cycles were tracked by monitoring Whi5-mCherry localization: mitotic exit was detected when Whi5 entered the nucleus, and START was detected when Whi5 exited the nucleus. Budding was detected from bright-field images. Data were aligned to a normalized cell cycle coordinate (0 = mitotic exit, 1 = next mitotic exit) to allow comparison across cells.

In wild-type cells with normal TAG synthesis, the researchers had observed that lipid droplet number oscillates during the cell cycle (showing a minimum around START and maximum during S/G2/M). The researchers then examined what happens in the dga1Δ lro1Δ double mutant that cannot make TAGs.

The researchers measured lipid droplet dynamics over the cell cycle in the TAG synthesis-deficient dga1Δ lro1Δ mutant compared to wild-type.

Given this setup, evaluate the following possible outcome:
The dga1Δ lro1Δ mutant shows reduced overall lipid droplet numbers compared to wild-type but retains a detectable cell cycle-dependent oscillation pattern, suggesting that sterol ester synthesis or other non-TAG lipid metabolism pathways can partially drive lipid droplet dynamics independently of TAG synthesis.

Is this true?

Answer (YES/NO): NO